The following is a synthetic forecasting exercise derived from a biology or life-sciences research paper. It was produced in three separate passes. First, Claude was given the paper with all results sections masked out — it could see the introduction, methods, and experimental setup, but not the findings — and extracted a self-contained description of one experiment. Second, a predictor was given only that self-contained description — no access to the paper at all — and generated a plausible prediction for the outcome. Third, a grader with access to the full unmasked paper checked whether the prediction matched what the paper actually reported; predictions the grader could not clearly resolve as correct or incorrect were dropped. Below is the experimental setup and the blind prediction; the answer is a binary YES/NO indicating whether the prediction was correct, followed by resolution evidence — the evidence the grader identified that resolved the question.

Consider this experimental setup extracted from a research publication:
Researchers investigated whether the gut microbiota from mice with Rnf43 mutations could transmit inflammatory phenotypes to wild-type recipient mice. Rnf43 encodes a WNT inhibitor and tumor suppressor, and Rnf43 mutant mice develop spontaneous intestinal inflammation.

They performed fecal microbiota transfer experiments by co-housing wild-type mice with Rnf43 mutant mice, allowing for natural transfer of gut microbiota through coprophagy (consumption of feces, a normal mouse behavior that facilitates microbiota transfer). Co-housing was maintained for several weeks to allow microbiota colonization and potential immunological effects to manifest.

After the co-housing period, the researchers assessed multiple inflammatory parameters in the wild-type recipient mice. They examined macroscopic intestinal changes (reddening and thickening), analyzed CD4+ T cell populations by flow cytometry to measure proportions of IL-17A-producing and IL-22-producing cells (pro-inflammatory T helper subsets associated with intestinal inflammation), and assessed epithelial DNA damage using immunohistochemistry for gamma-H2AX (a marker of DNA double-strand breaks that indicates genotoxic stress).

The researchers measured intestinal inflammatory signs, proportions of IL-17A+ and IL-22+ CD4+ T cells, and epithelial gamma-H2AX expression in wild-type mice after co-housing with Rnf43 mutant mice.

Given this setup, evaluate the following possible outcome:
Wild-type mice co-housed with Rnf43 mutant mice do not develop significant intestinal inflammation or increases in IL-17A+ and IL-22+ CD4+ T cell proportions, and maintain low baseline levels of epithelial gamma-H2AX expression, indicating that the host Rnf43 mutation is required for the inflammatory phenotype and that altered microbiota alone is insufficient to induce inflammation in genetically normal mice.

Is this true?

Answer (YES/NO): NO